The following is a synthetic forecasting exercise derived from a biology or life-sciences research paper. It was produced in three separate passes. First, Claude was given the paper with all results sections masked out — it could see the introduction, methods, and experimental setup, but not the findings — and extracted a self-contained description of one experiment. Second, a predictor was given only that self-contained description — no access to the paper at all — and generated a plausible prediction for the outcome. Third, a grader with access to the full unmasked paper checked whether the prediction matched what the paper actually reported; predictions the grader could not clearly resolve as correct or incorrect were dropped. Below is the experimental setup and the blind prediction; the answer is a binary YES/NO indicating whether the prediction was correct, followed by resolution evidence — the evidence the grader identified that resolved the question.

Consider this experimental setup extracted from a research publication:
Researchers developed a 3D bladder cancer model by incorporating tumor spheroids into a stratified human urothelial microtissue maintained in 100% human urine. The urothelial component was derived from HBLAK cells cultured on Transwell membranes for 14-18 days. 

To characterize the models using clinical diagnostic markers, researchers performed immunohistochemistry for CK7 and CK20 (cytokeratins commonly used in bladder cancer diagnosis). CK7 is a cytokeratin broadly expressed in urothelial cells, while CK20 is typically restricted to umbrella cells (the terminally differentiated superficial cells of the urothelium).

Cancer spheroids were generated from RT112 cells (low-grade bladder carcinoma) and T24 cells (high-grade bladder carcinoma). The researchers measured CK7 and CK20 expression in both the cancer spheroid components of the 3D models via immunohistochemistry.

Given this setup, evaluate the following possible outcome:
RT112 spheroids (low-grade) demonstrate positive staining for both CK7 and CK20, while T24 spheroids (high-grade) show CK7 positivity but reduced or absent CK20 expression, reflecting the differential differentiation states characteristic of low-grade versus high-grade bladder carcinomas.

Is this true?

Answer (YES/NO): NO